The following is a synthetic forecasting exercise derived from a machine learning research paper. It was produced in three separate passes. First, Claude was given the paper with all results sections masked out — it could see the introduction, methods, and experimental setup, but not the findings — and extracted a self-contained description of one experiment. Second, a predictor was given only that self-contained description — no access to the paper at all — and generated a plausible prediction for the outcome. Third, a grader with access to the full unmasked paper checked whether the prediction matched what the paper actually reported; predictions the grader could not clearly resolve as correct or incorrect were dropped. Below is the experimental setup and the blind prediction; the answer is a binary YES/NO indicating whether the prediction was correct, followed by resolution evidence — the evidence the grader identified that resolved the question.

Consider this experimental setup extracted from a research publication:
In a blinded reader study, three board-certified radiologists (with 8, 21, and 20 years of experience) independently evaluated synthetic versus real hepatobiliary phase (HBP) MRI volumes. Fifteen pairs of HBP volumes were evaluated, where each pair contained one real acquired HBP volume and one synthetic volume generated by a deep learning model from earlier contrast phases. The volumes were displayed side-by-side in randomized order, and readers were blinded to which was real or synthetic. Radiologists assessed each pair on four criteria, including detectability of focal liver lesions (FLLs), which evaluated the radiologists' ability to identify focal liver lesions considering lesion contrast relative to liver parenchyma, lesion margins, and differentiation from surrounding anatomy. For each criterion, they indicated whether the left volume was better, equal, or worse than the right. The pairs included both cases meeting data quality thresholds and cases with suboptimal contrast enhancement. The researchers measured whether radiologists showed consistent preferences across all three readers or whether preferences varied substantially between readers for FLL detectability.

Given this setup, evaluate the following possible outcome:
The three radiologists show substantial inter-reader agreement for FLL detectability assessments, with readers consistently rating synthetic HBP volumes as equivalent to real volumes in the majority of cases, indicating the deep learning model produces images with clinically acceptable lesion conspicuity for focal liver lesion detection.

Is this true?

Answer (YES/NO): NO